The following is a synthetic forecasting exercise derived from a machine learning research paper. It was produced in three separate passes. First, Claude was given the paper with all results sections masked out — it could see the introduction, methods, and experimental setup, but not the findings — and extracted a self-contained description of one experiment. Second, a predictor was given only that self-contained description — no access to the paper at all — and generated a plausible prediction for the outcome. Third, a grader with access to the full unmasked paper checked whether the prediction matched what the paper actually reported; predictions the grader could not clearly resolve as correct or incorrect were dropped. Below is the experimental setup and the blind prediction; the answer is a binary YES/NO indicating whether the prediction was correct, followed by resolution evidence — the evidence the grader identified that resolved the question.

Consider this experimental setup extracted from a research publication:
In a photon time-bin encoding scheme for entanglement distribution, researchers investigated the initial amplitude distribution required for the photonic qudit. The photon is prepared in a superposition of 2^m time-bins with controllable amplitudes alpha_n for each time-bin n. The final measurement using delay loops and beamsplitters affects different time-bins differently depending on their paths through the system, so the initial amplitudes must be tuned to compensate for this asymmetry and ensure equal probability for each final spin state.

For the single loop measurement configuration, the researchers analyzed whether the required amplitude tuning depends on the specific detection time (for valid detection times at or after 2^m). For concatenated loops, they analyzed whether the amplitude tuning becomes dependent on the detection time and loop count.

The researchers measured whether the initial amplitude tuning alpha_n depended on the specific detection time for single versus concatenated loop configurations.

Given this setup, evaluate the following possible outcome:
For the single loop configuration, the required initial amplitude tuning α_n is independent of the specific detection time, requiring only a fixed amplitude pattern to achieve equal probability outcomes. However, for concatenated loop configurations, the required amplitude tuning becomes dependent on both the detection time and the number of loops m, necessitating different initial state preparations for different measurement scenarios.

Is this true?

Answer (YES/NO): YES